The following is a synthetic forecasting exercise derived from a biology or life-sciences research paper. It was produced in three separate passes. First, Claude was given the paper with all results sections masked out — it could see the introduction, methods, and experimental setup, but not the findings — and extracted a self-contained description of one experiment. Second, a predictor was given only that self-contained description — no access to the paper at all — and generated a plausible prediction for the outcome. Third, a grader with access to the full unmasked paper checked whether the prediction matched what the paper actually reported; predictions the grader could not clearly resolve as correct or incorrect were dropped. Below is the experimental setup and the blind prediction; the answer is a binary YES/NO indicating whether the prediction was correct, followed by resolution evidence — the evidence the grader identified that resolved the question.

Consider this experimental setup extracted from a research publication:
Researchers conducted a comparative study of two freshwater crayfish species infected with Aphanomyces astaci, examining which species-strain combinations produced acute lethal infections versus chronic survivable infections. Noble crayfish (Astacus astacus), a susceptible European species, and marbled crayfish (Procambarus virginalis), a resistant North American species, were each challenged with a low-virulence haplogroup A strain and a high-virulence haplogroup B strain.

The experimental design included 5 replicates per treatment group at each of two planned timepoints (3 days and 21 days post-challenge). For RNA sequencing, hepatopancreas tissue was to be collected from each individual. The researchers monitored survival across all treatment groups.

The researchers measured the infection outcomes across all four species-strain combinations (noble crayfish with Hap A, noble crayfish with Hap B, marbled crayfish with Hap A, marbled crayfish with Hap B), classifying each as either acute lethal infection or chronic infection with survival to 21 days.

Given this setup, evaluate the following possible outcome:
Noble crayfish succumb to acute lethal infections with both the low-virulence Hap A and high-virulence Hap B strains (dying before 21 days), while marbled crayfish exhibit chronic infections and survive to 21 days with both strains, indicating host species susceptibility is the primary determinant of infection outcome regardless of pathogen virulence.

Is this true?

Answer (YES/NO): NO